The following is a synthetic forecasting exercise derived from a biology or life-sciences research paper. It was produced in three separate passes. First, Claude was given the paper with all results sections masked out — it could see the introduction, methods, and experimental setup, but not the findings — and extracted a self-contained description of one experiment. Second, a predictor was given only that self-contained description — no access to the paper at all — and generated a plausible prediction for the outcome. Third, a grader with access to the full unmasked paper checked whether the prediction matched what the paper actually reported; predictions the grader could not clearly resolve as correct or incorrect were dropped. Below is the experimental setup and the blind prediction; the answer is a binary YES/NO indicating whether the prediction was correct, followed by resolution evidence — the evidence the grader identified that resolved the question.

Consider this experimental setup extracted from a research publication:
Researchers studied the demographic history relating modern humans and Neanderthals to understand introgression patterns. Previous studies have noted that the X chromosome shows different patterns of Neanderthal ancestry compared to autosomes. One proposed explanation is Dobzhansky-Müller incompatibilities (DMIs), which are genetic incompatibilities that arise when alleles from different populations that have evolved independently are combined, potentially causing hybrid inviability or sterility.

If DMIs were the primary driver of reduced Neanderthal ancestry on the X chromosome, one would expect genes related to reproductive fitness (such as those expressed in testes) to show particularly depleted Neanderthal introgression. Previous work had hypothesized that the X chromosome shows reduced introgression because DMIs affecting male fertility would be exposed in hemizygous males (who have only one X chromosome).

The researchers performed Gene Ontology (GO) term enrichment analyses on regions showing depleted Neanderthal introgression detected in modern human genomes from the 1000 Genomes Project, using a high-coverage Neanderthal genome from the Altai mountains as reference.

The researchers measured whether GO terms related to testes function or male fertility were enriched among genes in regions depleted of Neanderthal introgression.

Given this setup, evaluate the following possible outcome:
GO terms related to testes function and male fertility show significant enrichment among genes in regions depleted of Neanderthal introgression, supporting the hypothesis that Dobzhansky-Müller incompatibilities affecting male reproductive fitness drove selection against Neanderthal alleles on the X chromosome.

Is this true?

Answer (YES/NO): NO